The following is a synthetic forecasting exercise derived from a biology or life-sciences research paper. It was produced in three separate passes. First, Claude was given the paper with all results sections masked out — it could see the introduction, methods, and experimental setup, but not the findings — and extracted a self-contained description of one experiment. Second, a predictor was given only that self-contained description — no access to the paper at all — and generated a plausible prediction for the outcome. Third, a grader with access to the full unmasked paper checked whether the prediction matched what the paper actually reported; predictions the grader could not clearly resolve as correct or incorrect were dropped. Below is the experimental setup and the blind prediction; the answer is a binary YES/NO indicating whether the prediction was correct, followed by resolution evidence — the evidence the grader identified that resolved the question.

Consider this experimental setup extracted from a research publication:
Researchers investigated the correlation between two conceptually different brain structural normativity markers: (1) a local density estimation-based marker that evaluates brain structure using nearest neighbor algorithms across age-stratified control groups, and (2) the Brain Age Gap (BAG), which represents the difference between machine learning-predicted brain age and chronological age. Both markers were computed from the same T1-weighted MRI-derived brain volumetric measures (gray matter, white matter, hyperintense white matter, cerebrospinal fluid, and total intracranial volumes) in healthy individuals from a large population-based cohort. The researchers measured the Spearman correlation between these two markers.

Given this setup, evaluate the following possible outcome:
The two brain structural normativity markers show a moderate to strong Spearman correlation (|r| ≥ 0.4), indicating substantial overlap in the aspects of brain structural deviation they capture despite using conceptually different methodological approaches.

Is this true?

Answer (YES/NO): YES